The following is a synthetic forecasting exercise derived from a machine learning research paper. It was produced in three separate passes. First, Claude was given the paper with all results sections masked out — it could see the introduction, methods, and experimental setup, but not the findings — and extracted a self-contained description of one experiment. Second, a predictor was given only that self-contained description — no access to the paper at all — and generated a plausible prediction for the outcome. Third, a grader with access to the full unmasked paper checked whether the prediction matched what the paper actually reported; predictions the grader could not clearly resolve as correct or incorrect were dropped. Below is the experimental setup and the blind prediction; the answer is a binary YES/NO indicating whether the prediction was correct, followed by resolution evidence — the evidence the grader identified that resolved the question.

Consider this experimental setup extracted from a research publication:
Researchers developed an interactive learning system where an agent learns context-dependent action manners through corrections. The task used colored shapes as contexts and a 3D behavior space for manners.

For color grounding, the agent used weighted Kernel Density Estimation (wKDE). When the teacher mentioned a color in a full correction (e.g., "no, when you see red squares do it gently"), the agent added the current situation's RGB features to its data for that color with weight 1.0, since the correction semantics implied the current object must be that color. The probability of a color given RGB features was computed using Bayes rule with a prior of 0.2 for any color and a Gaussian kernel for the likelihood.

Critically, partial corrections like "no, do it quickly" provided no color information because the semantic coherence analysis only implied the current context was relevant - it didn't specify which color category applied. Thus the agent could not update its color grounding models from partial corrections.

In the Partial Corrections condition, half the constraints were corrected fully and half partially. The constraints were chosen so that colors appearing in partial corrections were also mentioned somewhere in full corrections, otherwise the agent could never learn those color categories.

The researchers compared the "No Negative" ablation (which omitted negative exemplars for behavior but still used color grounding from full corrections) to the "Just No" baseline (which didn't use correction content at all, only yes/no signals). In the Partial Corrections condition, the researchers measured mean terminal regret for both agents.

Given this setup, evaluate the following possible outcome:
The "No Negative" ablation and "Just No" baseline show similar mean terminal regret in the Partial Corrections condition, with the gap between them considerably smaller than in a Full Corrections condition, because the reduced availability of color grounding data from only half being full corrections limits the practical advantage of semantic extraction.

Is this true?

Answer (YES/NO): NO